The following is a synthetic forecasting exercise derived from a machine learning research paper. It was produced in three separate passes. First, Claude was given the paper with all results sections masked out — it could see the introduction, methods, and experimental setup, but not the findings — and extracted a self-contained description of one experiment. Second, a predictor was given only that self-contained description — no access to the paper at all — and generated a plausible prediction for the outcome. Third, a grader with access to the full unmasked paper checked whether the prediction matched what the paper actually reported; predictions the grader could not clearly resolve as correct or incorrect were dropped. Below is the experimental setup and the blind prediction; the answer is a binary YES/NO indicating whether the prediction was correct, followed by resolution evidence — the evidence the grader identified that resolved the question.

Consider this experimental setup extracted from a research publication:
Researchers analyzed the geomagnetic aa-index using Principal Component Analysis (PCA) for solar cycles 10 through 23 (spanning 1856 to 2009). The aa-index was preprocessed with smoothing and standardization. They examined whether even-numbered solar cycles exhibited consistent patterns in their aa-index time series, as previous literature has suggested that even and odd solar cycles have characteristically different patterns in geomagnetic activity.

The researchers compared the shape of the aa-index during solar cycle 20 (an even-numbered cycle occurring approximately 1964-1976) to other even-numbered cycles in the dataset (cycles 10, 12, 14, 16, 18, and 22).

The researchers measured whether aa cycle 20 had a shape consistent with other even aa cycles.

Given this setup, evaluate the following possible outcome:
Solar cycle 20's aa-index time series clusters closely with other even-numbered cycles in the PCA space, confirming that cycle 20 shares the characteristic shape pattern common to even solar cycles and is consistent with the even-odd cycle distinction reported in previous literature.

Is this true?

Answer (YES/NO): NO